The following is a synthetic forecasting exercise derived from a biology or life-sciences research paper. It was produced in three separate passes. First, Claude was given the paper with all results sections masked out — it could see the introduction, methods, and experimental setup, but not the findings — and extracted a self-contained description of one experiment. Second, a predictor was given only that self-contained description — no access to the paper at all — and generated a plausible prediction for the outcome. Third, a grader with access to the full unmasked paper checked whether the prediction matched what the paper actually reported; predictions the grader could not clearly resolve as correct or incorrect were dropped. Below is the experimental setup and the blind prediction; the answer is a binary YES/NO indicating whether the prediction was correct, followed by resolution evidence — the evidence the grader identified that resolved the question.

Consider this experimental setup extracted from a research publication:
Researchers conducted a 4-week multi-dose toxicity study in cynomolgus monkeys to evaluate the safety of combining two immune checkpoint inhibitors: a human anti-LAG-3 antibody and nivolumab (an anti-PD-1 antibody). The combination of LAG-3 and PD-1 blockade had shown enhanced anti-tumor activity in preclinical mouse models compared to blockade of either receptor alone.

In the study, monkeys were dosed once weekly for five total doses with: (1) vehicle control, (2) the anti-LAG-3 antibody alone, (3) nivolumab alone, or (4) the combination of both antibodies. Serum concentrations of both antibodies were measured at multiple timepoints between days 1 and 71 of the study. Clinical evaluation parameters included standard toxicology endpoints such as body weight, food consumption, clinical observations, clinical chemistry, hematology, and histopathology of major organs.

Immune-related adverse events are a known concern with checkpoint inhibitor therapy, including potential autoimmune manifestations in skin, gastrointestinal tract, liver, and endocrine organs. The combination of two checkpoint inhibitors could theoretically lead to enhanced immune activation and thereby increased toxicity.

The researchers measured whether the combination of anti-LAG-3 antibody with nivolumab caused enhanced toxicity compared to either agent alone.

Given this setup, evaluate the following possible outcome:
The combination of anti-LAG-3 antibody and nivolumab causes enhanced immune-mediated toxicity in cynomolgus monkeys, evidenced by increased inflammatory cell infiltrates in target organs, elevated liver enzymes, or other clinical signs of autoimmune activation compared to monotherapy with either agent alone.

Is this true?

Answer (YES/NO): YES